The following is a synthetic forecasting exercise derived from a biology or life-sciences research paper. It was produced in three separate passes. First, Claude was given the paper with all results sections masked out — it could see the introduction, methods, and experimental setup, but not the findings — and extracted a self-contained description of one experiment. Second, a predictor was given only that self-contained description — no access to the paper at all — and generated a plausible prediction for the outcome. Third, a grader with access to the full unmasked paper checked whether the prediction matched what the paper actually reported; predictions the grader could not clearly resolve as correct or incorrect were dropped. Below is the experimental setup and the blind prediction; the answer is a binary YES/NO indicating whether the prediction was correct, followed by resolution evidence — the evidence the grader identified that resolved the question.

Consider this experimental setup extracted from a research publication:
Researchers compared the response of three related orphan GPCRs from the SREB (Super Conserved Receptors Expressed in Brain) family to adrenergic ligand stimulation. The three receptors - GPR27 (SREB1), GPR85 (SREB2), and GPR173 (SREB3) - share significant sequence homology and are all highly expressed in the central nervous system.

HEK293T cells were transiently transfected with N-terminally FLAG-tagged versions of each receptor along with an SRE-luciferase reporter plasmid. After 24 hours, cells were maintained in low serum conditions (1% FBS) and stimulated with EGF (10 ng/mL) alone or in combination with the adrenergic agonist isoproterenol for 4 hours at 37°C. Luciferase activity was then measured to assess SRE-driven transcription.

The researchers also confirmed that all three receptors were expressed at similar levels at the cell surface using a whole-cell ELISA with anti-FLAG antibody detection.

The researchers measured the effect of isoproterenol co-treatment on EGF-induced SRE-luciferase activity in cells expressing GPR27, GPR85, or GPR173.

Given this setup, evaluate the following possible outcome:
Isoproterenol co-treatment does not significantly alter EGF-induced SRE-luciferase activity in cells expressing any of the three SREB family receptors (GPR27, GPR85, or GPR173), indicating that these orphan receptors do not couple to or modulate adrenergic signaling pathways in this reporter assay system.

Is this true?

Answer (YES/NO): NO